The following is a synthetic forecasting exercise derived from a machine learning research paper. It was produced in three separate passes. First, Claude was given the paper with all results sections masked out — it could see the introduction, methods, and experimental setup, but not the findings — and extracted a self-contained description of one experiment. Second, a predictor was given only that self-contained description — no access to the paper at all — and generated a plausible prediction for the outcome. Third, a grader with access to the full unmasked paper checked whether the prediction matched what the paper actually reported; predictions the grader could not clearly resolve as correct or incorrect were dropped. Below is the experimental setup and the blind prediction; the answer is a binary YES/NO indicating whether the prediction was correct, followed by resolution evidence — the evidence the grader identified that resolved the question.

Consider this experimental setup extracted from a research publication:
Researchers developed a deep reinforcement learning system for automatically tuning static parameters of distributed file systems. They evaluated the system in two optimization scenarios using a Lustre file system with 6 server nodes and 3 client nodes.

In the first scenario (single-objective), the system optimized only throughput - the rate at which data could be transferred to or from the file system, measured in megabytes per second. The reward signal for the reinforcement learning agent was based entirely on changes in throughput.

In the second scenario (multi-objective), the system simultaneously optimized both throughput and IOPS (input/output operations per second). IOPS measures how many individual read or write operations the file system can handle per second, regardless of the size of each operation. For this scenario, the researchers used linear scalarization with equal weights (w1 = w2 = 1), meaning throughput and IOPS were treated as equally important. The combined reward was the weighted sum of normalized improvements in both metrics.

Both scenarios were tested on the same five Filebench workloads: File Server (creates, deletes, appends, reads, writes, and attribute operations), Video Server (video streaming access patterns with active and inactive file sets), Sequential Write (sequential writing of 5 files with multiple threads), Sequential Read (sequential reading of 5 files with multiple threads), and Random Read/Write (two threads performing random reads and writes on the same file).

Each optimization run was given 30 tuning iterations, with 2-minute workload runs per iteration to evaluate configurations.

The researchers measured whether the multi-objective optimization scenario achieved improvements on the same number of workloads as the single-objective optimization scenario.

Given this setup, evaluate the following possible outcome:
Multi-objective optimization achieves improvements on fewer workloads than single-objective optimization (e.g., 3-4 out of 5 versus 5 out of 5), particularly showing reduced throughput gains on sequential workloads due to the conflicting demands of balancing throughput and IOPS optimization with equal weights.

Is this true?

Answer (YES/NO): NO